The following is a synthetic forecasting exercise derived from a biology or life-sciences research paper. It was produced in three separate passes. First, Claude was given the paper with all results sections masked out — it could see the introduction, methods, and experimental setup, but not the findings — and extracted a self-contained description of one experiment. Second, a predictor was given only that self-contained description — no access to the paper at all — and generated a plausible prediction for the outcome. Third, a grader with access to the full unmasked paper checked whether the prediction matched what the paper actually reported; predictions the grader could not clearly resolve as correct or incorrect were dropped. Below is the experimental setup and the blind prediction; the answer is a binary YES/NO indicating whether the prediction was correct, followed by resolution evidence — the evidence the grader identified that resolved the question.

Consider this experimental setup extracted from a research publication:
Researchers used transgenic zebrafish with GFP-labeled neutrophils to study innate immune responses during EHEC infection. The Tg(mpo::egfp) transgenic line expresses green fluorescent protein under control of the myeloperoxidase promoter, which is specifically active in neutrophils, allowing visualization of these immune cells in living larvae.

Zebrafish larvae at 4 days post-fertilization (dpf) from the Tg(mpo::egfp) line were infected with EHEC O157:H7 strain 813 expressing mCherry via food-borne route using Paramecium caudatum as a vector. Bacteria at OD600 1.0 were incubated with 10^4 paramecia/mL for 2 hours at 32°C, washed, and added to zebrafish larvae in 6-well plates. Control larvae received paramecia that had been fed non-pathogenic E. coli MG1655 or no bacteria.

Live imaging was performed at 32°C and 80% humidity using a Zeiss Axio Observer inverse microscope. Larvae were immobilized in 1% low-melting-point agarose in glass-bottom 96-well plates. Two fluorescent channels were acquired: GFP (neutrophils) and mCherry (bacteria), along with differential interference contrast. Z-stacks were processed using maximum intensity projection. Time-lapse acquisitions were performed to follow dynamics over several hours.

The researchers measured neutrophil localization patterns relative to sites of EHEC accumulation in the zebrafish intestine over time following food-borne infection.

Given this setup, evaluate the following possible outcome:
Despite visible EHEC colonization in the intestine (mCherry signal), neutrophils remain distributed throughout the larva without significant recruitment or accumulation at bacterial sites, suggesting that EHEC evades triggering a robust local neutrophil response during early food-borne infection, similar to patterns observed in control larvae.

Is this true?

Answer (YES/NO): NO